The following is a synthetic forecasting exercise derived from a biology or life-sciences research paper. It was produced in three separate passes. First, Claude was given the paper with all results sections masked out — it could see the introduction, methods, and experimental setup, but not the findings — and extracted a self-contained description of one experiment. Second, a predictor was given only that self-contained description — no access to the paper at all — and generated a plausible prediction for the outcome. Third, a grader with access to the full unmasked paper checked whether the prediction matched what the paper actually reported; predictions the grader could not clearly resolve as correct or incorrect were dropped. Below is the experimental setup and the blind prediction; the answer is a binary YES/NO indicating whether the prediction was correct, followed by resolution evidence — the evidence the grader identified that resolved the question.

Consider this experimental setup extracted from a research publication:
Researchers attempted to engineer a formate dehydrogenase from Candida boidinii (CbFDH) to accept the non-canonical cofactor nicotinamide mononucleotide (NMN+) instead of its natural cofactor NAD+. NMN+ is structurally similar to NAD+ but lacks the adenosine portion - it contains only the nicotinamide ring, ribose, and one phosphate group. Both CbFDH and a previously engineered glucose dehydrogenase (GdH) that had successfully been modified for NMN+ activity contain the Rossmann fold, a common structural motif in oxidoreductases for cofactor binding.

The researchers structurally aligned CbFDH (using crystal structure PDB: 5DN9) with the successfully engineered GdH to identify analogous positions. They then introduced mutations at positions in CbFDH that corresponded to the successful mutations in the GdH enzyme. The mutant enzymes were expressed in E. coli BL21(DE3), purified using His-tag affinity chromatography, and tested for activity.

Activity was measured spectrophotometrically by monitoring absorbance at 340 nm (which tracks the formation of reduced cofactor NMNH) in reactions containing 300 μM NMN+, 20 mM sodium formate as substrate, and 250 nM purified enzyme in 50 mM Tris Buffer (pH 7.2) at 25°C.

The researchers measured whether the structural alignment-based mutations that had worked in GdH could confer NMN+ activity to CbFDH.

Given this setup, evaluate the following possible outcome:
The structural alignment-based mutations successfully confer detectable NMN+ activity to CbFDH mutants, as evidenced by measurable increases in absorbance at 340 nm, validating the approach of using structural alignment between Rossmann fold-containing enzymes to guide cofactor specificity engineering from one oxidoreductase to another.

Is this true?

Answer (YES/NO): NO